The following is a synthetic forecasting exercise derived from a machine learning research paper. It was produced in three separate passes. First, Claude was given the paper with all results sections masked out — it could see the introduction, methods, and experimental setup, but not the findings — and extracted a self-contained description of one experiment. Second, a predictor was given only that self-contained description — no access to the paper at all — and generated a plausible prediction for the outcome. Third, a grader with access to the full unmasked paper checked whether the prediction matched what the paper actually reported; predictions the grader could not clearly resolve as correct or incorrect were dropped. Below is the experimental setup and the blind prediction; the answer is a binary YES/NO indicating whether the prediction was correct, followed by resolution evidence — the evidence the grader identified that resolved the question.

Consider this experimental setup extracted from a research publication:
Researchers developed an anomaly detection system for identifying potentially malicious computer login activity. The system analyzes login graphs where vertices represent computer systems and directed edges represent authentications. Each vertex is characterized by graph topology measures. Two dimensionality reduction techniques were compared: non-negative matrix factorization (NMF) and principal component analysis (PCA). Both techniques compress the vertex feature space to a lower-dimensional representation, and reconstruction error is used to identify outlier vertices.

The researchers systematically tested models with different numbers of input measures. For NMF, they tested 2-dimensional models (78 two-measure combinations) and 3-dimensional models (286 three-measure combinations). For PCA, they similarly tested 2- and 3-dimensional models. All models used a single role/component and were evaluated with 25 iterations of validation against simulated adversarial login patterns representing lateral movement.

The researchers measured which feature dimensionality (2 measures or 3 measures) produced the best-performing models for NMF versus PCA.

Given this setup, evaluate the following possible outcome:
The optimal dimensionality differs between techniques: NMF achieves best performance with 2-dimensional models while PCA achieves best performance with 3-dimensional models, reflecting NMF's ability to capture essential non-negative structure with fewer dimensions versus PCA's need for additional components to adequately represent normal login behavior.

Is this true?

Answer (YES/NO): YES